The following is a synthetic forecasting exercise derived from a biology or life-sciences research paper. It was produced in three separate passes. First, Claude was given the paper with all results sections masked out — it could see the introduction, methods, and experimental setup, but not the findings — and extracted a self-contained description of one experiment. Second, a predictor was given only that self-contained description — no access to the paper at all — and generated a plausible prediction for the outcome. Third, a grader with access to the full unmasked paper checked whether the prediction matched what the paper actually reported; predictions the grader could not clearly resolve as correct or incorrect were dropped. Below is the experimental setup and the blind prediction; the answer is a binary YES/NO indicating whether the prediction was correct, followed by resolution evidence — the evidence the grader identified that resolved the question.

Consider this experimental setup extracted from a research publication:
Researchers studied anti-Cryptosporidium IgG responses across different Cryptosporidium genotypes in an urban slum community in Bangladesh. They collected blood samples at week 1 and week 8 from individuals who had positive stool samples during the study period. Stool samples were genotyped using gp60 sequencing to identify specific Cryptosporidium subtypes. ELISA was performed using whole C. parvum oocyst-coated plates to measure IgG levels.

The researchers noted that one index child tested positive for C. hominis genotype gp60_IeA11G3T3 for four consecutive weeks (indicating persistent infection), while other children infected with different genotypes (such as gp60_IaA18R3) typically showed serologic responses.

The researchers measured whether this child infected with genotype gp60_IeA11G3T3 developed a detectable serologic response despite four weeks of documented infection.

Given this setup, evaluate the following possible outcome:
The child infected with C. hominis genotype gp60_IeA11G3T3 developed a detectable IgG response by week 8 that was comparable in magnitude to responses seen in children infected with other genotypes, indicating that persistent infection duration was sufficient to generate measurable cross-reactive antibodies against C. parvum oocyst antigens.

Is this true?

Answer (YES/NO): NO